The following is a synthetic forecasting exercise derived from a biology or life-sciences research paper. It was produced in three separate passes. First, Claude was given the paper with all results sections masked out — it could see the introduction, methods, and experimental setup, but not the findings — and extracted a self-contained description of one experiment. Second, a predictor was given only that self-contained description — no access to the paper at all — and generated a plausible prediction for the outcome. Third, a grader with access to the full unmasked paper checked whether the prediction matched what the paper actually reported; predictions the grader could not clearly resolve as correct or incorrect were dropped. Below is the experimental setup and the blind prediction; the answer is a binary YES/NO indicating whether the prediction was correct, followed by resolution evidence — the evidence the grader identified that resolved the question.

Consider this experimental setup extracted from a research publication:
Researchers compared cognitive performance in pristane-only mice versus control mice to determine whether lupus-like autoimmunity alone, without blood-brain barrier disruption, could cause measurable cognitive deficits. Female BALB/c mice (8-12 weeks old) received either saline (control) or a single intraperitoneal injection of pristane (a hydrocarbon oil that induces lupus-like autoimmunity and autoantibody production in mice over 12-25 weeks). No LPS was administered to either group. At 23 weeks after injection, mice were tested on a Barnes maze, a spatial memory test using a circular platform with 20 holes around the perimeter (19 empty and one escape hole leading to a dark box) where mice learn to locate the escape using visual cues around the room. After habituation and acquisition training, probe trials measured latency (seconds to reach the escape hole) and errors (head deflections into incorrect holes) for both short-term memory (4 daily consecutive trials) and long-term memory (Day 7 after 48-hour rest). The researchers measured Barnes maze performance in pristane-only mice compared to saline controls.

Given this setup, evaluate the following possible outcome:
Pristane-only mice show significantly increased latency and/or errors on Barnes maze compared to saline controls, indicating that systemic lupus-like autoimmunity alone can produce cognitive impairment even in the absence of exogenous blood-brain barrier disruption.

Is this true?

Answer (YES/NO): YES